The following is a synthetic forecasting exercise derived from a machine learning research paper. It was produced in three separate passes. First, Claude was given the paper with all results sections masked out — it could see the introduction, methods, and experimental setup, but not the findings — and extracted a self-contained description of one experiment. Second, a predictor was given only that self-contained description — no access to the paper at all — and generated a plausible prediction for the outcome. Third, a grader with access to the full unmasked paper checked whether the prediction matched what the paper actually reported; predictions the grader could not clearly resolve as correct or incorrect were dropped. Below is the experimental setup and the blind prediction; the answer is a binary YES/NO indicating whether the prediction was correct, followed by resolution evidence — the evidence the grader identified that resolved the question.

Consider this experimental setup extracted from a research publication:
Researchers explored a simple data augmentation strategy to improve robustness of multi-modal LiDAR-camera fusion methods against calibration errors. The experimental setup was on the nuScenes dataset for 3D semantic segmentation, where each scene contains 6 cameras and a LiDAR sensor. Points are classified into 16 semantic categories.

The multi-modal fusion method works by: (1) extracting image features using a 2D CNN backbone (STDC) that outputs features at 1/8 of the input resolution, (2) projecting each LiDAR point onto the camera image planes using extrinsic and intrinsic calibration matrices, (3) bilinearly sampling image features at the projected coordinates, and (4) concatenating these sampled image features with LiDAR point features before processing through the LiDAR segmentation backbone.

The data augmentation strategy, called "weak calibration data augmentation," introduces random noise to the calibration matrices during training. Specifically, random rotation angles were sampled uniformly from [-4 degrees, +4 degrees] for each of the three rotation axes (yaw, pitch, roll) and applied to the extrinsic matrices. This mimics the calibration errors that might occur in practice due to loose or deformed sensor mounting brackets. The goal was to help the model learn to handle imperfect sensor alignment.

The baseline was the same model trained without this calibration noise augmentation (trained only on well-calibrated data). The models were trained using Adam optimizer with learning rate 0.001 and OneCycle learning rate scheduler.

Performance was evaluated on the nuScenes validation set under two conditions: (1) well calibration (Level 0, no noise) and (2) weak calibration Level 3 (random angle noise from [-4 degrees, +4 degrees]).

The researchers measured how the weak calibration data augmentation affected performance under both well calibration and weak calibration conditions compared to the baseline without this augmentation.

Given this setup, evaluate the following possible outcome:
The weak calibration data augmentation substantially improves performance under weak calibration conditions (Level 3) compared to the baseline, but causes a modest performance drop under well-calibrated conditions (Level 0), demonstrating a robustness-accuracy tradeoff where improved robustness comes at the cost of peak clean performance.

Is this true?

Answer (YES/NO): YES